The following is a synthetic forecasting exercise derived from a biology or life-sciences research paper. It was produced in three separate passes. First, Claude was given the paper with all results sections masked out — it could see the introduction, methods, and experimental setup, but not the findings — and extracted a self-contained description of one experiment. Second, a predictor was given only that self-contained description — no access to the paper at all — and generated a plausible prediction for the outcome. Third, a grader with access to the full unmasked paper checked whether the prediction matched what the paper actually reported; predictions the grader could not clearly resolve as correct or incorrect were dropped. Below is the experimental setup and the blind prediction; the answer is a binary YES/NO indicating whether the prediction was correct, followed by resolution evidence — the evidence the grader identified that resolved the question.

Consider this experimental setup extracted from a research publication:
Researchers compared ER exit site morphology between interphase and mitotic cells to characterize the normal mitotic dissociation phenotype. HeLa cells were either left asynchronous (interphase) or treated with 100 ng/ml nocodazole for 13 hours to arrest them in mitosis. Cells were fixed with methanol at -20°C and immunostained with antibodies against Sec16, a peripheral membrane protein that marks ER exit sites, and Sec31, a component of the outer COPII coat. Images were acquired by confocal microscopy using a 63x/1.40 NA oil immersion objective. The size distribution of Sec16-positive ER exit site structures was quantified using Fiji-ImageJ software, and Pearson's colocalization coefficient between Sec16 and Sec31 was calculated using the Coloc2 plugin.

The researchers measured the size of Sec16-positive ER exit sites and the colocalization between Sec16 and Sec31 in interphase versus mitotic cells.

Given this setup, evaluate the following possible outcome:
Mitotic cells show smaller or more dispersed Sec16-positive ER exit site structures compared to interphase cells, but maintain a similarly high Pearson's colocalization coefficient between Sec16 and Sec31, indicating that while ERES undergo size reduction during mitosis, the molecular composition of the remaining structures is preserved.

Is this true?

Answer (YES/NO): NO